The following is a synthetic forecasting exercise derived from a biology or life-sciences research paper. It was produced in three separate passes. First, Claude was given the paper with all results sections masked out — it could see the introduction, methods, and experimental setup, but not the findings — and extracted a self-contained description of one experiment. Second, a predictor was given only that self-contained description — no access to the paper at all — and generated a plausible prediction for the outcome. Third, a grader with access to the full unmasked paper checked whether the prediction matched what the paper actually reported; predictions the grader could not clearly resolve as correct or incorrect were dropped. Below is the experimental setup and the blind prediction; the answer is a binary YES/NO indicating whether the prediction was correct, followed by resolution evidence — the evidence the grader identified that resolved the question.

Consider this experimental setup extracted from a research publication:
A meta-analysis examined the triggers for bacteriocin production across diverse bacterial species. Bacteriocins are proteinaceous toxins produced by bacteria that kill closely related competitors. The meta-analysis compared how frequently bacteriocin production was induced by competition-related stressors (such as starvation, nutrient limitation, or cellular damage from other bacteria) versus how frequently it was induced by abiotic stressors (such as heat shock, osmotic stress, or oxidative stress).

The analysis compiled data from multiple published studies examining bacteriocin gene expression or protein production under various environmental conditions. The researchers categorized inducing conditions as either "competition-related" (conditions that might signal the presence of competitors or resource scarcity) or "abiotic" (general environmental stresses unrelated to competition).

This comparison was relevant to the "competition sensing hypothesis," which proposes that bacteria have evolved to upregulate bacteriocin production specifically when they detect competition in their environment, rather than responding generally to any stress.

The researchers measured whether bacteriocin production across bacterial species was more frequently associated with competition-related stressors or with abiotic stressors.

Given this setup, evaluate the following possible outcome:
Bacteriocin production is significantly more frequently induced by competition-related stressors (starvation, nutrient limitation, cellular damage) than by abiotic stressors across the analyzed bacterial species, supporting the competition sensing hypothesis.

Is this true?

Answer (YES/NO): YES